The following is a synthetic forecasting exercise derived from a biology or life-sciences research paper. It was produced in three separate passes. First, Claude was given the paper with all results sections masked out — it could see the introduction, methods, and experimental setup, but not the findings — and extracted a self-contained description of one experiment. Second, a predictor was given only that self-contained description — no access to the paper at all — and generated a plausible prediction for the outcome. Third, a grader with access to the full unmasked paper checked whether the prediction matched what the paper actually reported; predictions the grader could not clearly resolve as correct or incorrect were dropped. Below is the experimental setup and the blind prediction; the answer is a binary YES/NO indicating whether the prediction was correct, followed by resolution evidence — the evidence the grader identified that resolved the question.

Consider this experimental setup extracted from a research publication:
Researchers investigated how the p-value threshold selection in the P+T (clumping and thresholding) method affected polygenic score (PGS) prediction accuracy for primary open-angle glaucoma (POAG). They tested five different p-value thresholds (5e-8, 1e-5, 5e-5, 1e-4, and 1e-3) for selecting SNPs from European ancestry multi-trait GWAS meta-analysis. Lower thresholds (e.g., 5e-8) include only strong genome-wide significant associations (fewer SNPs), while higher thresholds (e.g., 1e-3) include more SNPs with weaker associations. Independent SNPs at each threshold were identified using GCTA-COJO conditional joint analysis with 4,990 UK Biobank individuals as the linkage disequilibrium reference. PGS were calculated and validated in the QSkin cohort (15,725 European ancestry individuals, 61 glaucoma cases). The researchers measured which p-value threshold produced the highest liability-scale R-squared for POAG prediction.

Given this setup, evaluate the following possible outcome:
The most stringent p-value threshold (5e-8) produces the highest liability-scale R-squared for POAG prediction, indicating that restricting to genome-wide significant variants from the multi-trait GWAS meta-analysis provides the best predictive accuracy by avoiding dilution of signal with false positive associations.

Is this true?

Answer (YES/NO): NO